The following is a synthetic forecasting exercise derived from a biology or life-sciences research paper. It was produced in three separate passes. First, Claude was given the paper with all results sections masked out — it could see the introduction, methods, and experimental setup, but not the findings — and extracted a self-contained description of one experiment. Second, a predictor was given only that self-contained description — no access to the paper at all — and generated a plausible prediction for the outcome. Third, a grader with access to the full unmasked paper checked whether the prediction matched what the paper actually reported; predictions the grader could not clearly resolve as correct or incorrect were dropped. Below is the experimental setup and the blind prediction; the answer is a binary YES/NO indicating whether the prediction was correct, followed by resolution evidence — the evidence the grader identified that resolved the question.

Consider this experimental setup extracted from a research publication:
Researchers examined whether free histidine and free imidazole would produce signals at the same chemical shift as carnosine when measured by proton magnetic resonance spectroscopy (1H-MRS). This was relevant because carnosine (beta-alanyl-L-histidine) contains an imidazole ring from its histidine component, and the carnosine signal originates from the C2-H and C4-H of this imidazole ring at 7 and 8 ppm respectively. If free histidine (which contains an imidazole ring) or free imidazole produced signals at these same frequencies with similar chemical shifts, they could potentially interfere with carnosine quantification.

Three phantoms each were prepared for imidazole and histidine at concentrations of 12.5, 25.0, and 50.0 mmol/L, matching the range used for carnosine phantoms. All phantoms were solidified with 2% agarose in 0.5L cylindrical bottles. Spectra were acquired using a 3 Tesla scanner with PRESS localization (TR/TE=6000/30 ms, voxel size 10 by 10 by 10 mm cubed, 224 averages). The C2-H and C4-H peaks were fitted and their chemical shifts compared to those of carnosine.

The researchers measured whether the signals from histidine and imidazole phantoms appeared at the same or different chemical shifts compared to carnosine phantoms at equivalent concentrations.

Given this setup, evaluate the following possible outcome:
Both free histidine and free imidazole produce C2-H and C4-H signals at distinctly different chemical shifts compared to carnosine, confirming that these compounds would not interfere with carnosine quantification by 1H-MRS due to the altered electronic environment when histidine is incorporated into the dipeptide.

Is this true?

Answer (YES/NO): NO